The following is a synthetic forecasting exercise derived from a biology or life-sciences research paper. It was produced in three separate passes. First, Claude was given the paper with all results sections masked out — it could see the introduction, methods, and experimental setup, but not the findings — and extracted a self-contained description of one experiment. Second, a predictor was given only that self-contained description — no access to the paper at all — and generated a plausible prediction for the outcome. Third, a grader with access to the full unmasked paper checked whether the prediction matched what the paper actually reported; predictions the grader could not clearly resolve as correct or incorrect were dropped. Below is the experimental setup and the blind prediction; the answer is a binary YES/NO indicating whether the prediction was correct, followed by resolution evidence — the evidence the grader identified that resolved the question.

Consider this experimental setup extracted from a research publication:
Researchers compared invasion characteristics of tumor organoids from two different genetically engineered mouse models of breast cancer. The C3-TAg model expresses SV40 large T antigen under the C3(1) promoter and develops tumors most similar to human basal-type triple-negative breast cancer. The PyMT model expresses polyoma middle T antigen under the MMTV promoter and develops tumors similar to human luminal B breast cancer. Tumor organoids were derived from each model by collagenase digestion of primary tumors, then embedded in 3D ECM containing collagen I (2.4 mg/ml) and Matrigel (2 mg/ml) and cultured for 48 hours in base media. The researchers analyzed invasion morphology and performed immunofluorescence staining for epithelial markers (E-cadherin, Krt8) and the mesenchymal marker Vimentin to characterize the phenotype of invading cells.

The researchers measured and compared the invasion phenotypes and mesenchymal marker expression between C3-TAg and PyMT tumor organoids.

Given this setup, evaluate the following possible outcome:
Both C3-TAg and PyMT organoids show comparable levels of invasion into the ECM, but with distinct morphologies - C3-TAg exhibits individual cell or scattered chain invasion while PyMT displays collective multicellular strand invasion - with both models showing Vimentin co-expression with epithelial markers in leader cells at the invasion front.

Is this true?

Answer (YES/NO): NO